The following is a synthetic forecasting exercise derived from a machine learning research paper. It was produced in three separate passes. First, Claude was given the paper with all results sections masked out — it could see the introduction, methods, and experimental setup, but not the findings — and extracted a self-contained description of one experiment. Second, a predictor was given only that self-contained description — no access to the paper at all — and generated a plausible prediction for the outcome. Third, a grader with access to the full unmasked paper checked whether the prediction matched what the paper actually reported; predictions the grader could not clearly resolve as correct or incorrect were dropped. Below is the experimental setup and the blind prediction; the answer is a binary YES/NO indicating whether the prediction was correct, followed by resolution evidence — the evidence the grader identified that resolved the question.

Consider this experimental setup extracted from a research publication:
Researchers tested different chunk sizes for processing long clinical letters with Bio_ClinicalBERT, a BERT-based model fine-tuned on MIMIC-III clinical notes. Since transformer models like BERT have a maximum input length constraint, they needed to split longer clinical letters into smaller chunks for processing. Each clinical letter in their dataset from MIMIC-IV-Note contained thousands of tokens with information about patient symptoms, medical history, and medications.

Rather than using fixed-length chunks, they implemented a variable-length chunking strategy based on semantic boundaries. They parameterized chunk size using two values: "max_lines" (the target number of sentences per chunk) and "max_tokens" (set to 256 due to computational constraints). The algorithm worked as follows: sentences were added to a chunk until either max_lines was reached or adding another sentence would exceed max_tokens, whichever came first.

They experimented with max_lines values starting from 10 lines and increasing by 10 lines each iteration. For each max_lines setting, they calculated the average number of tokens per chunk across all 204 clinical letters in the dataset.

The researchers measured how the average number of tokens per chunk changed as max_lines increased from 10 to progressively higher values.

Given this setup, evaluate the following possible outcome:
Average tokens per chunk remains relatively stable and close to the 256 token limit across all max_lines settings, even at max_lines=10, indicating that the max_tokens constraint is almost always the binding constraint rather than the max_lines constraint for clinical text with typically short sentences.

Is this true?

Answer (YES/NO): NO